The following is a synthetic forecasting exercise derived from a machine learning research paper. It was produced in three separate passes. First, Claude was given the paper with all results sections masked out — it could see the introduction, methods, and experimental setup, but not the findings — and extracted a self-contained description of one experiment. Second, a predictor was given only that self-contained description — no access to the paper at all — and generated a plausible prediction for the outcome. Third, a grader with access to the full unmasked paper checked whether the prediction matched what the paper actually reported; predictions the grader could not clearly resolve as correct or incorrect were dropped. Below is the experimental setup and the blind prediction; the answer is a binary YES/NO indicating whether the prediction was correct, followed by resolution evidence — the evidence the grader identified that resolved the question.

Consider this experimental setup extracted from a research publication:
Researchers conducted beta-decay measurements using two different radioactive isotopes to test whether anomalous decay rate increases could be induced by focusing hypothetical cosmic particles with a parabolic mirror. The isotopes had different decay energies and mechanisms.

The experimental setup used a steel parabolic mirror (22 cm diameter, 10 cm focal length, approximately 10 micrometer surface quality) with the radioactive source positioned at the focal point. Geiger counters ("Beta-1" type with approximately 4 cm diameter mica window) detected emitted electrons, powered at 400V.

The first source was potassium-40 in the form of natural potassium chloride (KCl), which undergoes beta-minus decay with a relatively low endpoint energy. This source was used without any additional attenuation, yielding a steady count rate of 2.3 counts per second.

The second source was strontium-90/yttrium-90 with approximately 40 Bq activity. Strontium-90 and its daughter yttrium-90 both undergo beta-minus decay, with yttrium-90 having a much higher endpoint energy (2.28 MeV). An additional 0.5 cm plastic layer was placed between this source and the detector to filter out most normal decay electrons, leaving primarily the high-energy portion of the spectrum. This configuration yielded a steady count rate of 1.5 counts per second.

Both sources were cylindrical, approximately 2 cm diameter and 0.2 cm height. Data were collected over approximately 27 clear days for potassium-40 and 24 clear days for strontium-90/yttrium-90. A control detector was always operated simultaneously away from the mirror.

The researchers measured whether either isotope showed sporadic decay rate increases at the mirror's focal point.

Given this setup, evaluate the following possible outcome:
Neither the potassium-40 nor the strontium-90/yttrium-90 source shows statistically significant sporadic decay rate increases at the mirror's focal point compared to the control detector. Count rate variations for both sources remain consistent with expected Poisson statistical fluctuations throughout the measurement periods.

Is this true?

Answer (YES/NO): YES